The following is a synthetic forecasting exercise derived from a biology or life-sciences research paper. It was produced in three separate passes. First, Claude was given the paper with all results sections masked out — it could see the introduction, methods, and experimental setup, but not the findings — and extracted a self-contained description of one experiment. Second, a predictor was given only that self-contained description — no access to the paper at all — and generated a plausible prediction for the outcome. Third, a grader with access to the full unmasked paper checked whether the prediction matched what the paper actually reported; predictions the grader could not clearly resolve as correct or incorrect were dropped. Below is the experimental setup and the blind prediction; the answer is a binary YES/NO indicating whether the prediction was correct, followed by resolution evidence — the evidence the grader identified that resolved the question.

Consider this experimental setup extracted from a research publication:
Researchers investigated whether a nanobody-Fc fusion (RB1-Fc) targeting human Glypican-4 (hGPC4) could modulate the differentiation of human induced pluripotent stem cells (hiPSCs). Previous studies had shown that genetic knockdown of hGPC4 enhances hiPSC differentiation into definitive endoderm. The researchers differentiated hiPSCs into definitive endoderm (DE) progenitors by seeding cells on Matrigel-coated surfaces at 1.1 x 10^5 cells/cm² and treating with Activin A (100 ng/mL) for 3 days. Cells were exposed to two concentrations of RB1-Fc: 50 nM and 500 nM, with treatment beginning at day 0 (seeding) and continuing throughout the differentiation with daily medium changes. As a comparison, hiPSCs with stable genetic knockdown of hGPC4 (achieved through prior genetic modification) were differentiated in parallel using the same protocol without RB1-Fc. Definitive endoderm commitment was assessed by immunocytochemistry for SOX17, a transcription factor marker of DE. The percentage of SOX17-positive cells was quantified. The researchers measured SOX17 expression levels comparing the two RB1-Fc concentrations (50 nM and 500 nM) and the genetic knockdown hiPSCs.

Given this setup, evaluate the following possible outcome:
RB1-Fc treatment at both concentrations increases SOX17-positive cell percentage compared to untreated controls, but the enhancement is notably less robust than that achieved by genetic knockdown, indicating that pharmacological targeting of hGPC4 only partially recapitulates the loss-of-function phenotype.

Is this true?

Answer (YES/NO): NO